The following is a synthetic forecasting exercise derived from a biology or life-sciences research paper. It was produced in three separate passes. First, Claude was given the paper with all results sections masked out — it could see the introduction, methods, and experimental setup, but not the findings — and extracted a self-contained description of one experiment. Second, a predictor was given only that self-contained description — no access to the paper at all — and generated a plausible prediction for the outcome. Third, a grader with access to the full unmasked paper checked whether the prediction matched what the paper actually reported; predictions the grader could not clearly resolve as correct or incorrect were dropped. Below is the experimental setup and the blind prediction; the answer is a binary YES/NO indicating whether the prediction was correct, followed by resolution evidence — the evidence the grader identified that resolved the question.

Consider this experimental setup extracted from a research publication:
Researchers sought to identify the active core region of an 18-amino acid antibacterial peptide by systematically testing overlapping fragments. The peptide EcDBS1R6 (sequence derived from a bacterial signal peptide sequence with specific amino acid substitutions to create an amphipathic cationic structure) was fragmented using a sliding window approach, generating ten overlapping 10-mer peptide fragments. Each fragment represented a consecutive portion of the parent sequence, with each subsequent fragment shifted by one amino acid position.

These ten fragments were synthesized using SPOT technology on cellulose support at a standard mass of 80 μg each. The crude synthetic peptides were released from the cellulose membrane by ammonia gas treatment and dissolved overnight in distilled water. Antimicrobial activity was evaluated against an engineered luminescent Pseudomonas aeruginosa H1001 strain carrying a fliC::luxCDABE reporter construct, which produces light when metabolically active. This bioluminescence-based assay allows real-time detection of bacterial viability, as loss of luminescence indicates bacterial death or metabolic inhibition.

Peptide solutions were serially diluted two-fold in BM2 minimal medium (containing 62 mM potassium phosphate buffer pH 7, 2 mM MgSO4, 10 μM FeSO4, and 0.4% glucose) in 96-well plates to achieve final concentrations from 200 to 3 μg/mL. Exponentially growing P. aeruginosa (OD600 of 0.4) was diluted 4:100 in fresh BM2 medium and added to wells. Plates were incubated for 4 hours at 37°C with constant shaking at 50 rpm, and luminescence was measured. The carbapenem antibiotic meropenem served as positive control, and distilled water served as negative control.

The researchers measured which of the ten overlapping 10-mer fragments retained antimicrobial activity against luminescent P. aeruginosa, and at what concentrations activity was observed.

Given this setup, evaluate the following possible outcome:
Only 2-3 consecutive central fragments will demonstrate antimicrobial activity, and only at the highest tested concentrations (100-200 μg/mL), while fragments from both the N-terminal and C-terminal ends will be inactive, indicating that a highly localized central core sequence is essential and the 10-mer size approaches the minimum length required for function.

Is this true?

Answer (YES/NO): NO